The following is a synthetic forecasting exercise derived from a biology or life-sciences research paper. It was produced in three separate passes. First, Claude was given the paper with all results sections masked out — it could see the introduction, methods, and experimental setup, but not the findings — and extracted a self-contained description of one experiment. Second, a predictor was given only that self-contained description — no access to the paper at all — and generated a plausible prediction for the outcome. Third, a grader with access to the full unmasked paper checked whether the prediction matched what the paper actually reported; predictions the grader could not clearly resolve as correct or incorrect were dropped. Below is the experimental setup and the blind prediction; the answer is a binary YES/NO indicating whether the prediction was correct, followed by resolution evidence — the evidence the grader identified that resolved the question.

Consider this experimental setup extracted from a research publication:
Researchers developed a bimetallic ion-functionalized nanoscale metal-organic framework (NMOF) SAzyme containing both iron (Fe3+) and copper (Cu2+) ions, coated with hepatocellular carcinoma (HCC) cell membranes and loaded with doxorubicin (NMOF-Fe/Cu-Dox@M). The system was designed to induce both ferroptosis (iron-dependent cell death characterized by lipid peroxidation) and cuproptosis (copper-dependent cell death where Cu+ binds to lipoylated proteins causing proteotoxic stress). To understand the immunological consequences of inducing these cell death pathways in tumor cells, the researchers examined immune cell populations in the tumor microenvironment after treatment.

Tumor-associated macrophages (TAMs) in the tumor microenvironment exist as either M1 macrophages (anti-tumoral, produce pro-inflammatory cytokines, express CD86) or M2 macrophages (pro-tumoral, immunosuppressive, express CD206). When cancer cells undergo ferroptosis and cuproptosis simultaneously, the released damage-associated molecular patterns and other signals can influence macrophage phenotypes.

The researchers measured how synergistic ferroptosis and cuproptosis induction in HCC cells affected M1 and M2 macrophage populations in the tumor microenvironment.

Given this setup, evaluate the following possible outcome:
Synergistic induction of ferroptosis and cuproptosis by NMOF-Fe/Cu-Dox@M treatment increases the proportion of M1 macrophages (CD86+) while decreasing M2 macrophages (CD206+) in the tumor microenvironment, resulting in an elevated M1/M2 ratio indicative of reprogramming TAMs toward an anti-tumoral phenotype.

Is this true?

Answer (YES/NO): YES